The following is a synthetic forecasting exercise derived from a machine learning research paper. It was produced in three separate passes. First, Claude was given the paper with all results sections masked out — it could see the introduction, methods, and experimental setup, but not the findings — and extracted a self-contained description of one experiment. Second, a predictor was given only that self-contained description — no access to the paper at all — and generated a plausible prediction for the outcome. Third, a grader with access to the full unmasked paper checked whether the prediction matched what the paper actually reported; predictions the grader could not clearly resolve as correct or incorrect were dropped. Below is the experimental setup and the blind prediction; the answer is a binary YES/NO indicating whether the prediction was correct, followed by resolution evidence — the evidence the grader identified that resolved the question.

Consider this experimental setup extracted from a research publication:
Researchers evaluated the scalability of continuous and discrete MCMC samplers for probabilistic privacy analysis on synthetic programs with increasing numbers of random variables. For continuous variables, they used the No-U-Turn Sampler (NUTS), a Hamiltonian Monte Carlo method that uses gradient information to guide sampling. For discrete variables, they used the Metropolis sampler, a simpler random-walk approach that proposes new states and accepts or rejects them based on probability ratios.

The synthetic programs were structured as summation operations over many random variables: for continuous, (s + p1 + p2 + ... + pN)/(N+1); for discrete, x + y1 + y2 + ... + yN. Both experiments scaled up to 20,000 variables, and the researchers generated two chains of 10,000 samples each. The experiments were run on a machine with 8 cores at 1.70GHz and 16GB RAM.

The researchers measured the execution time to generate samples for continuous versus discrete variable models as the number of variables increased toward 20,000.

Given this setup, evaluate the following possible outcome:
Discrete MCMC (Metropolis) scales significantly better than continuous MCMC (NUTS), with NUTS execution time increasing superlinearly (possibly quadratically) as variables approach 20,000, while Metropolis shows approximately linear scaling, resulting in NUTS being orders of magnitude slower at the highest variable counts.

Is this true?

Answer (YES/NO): NO